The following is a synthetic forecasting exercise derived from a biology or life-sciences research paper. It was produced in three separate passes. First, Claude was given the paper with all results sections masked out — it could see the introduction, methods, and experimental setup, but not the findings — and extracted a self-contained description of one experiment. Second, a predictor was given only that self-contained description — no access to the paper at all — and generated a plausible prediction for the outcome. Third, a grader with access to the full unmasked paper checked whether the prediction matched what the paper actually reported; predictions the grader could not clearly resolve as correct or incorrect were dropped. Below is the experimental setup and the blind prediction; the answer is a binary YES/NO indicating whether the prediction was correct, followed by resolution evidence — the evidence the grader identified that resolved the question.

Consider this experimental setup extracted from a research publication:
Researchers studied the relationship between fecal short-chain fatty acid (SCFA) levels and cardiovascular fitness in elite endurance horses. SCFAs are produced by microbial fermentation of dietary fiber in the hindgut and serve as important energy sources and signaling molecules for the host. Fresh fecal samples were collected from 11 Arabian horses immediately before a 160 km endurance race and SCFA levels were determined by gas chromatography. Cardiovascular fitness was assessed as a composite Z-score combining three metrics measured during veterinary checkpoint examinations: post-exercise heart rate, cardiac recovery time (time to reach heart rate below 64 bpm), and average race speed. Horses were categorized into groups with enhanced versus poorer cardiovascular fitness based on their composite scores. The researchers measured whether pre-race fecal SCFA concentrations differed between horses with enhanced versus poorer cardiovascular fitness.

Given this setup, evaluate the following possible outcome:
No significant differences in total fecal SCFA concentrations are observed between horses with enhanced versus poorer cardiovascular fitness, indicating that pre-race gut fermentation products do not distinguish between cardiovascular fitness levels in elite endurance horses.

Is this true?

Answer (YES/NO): YES